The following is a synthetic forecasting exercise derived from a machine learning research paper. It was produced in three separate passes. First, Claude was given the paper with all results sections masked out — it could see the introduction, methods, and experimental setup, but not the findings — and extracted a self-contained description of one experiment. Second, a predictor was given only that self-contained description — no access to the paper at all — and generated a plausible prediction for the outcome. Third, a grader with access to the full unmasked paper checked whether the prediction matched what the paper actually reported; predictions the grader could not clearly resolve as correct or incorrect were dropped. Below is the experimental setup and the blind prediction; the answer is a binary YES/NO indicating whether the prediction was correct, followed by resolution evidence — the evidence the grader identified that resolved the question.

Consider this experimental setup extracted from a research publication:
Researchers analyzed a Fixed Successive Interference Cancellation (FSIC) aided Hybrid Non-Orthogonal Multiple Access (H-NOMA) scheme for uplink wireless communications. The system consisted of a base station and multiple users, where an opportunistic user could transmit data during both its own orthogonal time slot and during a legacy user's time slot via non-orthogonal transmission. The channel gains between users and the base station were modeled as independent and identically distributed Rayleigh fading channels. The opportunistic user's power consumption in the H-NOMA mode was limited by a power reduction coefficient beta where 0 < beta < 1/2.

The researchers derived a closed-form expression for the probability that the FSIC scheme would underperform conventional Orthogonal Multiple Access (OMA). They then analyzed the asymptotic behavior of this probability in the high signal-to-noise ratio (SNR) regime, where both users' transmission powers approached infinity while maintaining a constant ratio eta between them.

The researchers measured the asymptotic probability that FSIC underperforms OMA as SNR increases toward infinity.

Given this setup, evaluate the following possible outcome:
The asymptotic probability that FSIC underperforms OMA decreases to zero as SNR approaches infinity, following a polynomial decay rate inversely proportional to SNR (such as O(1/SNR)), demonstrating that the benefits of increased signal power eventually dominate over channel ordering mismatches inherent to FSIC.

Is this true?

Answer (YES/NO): NO